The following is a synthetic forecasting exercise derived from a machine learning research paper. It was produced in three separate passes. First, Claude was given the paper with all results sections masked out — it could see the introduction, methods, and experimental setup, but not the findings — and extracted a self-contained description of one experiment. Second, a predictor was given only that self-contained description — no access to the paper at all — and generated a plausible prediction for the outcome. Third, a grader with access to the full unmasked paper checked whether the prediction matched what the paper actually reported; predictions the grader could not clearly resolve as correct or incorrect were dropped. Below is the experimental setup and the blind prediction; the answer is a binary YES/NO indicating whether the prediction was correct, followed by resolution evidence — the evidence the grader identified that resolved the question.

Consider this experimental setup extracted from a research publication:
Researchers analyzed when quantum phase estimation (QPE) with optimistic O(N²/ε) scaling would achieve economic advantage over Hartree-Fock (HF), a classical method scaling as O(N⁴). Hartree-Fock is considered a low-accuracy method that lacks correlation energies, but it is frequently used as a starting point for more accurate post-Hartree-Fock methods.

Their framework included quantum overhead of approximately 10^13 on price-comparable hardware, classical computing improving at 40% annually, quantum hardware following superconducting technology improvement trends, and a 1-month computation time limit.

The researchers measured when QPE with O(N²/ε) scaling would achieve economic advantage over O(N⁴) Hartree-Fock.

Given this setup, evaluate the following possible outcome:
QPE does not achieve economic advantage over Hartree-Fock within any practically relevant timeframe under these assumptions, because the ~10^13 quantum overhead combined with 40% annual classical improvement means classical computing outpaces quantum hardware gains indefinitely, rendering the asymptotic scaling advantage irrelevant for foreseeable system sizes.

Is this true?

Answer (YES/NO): NO